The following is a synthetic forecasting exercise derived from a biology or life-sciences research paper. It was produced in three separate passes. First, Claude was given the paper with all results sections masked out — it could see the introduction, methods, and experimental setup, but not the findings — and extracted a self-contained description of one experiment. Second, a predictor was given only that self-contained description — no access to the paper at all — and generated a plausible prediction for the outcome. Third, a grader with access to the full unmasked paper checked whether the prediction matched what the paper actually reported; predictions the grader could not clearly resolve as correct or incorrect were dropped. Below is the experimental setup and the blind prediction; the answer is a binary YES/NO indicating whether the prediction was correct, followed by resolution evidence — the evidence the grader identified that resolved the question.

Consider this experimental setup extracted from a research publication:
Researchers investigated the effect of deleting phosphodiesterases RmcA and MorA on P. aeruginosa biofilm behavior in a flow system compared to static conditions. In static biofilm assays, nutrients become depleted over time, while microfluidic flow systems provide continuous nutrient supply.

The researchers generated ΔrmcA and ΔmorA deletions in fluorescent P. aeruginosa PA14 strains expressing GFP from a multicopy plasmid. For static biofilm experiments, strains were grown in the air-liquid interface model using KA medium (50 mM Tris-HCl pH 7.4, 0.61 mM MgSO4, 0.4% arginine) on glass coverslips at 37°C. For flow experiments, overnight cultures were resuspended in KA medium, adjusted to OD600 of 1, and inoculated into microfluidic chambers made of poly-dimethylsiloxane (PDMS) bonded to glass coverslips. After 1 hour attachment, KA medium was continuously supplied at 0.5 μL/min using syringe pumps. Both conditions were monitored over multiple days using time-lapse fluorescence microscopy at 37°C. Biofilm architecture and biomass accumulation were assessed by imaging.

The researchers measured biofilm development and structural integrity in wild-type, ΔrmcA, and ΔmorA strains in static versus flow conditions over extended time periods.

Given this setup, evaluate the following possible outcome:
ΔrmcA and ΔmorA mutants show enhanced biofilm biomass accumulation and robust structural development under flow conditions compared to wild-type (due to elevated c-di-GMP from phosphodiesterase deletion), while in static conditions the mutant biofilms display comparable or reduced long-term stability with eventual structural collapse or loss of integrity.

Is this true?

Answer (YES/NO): NO